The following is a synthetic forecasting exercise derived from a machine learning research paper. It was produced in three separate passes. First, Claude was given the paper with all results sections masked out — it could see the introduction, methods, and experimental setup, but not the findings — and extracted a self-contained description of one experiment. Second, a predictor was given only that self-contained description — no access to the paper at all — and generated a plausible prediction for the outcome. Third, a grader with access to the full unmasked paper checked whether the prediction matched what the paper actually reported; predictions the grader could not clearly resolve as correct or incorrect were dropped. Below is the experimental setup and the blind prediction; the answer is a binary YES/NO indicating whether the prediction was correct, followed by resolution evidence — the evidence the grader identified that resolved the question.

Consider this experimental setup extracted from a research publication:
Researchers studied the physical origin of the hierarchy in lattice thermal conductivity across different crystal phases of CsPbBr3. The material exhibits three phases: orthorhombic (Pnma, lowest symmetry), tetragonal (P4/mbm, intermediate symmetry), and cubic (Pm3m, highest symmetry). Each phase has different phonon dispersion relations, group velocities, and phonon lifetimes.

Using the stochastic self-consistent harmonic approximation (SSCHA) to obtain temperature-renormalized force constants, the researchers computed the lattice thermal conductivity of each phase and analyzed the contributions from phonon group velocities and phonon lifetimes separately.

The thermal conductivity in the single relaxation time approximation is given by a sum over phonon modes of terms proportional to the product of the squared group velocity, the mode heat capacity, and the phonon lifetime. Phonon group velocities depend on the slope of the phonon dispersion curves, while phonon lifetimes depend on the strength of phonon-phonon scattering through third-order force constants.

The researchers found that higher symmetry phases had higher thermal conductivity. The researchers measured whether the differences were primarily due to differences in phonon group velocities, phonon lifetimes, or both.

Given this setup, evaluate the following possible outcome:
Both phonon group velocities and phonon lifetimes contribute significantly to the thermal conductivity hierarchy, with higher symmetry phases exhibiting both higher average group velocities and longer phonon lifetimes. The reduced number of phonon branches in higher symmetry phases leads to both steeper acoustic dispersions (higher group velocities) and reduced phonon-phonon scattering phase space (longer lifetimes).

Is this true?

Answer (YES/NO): YES